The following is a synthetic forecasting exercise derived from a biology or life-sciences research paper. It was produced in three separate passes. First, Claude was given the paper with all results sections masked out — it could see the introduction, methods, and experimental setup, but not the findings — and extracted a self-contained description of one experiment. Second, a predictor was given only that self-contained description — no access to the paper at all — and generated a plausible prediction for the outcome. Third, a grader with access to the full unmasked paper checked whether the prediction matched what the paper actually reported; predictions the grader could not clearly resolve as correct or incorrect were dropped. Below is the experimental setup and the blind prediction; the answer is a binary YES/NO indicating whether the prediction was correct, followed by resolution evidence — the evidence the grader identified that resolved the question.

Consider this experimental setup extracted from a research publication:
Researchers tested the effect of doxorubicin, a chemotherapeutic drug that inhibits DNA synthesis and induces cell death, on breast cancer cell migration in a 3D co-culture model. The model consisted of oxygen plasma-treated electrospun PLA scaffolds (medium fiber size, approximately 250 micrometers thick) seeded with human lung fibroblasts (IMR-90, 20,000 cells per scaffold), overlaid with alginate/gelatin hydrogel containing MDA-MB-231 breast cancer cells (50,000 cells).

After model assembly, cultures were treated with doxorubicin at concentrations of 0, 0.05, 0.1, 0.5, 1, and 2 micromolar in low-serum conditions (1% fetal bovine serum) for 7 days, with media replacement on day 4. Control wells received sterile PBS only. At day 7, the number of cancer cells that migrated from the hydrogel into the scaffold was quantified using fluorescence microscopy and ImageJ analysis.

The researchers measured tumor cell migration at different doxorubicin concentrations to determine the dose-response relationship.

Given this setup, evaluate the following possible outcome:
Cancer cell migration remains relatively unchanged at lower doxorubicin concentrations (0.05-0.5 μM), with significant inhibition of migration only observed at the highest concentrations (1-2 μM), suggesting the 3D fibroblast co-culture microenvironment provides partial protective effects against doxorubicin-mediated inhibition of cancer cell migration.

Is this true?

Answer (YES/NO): NO